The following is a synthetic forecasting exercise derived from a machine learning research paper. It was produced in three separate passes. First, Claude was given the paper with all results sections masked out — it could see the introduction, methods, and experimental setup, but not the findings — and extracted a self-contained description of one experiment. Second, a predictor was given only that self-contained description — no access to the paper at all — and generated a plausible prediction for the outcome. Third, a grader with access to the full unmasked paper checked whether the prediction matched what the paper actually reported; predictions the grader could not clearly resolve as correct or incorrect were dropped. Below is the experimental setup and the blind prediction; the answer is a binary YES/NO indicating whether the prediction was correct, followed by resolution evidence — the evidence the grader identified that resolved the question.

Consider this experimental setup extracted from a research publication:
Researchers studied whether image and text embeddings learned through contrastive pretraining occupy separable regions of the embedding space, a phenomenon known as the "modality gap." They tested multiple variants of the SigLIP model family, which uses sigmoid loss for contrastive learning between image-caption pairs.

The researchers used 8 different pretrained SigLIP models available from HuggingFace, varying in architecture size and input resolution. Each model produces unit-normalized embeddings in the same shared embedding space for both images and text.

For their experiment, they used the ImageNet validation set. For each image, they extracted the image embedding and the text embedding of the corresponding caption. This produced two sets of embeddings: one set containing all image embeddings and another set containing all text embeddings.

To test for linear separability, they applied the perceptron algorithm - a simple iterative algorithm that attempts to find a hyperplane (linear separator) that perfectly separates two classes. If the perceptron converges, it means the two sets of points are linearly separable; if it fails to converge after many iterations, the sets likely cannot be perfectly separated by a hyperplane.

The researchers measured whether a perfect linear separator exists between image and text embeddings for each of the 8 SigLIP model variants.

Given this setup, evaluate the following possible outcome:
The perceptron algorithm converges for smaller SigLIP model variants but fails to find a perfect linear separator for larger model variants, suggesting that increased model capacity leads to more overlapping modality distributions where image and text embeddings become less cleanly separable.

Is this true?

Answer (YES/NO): NO